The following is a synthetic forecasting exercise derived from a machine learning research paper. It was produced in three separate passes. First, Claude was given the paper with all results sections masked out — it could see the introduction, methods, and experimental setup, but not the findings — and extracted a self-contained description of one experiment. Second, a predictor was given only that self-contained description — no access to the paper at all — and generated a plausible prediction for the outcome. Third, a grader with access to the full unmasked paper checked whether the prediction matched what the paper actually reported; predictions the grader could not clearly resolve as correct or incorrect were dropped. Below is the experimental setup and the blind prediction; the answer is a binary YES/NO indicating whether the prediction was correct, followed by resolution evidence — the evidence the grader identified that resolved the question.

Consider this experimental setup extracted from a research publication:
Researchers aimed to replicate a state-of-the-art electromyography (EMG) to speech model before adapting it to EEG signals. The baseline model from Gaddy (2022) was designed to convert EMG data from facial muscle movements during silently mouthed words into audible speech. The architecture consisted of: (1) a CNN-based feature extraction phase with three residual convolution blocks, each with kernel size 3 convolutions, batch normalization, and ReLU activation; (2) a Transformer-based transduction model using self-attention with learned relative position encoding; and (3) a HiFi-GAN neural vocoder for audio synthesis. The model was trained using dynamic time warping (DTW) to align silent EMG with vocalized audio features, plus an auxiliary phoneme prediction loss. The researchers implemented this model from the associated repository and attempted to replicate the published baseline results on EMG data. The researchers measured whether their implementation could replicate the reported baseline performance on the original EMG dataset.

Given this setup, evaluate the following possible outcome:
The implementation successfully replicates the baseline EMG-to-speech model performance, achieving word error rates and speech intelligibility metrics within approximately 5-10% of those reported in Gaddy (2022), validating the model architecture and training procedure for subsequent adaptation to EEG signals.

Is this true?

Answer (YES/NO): YES